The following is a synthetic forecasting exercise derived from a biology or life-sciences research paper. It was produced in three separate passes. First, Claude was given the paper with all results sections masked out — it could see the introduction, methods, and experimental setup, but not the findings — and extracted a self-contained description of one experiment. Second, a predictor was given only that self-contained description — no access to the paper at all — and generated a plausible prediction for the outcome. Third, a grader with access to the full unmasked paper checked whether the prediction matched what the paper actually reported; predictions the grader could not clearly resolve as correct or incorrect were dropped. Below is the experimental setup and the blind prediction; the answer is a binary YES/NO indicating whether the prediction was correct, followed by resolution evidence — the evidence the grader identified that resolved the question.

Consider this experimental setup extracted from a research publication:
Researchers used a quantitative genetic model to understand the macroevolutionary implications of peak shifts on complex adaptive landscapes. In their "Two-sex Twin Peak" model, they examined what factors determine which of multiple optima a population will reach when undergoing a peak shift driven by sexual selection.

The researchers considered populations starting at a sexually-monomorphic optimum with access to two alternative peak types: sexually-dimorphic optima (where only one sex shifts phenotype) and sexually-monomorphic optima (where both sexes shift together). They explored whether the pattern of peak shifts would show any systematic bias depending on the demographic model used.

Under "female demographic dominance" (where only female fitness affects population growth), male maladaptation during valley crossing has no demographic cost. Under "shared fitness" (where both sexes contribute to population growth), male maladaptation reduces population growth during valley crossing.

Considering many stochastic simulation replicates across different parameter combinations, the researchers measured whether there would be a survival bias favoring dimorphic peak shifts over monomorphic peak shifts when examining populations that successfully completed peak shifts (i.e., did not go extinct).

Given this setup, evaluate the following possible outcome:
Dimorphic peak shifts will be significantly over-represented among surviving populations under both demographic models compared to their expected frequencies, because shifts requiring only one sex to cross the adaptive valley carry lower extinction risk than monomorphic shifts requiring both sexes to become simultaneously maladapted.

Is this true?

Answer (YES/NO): YES